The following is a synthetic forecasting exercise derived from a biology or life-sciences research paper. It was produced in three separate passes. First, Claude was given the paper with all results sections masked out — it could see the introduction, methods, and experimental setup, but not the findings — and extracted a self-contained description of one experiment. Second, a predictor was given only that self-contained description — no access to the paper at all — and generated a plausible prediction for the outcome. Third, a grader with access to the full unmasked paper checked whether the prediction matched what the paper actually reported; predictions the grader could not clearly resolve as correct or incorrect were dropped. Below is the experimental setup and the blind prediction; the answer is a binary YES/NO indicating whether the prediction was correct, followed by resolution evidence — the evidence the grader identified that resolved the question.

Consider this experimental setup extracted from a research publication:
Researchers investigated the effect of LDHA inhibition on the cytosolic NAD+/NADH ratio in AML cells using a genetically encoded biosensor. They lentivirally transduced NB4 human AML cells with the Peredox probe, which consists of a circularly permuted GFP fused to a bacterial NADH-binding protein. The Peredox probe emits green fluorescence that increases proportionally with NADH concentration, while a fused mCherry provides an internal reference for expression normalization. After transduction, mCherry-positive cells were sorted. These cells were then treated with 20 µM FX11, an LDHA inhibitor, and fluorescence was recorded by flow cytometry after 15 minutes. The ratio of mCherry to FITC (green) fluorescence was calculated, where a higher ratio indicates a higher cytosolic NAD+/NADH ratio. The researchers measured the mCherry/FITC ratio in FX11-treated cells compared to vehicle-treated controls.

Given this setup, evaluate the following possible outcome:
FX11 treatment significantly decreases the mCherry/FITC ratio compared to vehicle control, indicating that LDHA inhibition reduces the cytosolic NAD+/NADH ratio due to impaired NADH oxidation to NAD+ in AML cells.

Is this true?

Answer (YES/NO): YES